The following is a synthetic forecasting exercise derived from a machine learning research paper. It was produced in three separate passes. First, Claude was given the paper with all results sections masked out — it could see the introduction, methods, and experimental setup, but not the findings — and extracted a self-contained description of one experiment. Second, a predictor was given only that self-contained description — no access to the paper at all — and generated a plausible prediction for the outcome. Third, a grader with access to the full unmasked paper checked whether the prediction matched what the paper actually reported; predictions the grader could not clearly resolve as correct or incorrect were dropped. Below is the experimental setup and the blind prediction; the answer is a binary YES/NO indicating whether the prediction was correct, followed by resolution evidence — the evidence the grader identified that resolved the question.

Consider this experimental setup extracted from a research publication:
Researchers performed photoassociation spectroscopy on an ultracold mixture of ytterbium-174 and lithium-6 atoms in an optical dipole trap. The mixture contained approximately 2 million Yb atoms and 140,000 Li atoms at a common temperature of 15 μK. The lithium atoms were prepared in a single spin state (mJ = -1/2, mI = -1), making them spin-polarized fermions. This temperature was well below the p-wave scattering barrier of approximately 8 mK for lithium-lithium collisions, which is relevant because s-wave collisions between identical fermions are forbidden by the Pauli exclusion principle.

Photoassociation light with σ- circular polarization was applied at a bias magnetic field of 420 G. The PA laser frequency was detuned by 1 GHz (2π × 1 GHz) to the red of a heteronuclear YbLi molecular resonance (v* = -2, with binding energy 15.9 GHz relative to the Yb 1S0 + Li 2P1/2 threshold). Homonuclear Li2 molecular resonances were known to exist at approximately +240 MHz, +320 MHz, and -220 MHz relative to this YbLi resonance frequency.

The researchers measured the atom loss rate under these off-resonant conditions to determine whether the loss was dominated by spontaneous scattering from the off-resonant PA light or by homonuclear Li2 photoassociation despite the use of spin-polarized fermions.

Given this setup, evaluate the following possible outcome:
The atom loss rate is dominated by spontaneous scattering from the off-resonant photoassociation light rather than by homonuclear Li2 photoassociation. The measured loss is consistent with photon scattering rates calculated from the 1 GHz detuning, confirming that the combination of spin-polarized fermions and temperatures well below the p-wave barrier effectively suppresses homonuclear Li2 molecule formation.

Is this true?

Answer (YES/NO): YES